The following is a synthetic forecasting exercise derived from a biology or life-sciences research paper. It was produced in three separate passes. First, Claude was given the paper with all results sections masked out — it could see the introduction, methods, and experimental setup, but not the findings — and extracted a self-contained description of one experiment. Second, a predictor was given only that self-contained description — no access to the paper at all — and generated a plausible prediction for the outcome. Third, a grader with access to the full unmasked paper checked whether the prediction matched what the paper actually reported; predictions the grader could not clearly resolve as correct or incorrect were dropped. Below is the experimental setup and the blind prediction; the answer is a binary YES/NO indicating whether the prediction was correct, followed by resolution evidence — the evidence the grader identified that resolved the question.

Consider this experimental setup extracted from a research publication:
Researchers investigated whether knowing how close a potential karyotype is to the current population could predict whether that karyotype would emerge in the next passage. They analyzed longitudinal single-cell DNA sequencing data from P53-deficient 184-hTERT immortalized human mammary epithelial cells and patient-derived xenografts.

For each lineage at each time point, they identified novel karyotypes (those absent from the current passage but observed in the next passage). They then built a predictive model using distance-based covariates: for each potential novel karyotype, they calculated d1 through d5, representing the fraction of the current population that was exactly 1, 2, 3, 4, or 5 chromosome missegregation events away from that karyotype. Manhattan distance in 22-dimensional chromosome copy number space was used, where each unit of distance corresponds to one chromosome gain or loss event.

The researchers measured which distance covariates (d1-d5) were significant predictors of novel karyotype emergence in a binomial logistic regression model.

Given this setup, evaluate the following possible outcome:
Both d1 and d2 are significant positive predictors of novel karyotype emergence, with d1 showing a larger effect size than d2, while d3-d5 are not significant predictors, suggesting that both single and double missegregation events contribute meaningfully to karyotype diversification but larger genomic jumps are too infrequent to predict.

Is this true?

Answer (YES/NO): NO